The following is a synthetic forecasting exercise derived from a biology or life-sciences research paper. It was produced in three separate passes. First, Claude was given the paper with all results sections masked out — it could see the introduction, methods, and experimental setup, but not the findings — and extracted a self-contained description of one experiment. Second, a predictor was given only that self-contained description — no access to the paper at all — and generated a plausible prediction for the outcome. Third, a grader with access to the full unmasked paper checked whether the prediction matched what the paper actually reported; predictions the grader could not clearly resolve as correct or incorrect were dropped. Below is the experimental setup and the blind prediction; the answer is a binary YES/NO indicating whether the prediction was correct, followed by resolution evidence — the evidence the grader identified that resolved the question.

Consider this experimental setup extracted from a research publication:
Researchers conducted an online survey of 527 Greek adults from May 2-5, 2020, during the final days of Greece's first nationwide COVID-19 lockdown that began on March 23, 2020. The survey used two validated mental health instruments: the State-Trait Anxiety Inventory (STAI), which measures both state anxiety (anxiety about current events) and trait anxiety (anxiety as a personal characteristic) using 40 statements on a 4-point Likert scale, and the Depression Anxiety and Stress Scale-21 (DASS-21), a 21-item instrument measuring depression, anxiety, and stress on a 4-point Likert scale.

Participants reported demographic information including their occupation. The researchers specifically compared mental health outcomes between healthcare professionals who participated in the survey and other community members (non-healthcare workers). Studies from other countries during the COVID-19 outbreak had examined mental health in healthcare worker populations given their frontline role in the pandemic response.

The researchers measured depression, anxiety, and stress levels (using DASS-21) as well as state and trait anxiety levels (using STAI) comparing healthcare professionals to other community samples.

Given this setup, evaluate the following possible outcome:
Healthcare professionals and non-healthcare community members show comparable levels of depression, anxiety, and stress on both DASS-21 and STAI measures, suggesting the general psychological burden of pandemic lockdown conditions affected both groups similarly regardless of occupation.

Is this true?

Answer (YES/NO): YES